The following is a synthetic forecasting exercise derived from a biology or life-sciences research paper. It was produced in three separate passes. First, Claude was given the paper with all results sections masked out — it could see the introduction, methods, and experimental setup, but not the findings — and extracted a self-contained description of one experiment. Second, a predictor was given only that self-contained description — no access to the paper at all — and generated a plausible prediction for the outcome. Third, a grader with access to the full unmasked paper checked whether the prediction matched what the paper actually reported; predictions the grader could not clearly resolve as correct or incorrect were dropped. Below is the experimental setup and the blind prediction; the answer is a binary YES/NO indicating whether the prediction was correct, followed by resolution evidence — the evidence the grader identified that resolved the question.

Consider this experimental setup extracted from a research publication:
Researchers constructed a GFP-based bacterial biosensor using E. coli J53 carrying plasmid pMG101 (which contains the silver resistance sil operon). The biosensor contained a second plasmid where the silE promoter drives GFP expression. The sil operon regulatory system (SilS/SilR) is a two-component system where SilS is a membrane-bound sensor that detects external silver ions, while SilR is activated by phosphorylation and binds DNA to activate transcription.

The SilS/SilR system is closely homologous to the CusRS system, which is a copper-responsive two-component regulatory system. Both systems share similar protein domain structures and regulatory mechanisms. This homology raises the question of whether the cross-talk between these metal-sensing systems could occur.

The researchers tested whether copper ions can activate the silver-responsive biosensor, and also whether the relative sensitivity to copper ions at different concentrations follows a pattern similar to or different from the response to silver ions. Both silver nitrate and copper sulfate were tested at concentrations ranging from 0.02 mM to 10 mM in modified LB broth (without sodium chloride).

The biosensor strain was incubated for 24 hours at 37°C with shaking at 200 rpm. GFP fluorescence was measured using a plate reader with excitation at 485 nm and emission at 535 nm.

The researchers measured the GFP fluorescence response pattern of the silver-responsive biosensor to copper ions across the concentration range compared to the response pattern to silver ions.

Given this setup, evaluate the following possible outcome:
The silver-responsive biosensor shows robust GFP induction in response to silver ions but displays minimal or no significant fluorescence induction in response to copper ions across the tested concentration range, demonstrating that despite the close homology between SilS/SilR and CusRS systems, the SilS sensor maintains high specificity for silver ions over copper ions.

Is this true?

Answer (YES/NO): NO